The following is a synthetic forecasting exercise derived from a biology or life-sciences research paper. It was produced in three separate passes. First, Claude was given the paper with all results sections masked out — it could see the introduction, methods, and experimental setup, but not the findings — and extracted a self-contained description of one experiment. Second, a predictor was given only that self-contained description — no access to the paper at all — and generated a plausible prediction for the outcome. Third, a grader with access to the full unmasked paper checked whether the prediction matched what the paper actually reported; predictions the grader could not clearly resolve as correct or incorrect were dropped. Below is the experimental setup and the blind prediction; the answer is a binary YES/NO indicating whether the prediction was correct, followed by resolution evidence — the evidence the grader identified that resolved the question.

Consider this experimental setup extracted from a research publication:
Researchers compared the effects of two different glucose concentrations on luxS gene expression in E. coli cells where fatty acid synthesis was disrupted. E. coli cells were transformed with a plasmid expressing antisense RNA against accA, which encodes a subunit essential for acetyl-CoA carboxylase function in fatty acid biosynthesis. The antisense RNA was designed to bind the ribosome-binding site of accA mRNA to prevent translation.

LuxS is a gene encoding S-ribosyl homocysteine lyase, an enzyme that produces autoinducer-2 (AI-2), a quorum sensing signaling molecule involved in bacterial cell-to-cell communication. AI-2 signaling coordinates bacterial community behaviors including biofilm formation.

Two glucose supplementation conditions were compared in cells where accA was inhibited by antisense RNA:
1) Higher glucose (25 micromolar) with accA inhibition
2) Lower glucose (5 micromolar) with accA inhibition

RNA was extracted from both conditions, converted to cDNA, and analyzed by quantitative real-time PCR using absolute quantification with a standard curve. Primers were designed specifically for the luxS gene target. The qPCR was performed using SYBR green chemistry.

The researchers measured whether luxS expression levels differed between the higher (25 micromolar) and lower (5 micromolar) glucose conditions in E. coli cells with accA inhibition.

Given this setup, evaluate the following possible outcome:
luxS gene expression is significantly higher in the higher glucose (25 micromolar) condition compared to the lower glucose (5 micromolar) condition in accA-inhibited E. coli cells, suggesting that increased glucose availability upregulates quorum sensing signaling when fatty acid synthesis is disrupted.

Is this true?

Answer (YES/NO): NO